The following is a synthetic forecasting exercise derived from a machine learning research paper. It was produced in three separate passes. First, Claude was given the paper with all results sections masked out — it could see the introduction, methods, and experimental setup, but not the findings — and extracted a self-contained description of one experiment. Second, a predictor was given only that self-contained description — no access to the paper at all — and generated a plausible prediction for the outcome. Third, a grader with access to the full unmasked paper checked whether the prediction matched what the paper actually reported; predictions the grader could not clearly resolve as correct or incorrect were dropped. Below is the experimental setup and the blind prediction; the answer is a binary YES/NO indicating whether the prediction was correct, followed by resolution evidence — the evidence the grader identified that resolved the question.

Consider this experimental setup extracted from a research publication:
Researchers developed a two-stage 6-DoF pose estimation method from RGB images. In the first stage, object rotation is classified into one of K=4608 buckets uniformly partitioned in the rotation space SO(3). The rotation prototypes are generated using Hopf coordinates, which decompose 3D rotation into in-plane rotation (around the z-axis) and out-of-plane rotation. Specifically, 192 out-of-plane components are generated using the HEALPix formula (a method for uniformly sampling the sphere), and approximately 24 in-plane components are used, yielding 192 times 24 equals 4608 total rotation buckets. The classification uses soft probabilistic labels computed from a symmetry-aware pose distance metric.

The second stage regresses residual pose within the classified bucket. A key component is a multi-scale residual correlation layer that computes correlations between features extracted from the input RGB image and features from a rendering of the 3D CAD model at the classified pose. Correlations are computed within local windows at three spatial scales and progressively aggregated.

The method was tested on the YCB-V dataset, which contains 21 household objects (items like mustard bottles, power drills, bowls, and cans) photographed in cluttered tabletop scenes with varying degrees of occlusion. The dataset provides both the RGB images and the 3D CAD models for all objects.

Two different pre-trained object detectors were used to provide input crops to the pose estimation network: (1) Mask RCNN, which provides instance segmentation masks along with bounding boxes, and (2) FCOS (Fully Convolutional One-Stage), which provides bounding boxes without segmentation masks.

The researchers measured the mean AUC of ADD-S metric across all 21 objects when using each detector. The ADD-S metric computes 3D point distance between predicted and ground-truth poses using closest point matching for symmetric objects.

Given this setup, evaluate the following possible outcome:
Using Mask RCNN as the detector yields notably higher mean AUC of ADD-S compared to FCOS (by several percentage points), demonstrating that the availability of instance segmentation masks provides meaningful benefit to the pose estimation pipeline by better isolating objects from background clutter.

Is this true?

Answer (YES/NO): NO